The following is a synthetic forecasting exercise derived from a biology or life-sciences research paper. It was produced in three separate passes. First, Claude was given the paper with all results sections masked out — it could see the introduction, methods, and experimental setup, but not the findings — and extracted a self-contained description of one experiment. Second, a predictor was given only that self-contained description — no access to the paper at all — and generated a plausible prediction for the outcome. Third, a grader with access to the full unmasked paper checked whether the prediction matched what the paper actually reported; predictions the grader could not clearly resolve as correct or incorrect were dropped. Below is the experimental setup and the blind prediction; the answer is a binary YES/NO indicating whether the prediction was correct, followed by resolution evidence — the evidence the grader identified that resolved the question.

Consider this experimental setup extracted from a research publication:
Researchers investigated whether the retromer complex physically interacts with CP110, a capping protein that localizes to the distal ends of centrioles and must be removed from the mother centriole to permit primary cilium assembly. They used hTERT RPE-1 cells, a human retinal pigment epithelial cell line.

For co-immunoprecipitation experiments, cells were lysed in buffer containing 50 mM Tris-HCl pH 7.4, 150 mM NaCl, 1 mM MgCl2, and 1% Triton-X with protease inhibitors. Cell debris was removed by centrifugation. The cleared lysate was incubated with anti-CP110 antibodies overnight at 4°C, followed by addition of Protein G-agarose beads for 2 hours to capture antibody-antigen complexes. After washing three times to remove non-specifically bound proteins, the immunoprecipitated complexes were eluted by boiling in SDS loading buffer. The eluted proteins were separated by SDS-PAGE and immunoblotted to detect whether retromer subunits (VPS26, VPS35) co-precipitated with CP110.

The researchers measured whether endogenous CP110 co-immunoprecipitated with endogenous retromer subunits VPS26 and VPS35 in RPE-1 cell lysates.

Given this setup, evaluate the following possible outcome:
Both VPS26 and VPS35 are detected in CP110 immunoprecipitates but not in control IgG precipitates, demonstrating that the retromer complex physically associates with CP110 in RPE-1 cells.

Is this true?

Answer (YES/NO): YES